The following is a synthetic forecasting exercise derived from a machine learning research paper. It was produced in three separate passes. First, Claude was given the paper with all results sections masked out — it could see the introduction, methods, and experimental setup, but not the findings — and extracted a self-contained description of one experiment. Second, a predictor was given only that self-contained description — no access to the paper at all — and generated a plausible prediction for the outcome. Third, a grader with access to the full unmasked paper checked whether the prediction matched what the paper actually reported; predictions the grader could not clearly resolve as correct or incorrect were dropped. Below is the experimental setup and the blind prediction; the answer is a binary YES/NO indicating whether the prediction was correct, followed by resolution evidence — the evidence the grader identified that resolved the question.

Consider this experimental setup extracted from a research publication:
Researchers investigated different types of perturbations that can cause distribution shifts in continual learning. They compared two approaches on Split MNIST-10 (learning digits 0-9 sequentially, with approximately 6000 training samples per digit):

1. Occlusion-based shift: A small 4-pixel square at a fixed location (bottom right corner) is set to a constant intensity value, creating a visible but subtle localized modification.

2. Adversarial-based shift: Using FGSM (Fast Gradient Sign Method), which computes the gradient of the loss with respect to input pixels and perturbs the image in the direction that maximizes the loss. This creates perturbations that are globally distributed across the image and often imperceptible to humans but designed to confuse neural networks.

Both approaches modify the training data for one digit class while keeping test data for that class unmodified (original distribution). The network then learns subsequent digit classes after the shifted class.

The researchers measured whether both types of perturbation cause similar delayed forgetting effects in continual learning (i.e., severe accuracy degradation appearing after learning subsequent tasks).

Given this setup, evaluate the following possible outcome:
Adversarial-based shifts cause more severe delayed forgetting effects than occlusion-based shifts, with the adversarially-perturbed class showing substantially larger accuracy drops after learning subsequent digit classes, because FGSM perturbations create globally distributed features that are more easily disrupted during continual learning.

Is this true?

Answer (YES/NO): YES